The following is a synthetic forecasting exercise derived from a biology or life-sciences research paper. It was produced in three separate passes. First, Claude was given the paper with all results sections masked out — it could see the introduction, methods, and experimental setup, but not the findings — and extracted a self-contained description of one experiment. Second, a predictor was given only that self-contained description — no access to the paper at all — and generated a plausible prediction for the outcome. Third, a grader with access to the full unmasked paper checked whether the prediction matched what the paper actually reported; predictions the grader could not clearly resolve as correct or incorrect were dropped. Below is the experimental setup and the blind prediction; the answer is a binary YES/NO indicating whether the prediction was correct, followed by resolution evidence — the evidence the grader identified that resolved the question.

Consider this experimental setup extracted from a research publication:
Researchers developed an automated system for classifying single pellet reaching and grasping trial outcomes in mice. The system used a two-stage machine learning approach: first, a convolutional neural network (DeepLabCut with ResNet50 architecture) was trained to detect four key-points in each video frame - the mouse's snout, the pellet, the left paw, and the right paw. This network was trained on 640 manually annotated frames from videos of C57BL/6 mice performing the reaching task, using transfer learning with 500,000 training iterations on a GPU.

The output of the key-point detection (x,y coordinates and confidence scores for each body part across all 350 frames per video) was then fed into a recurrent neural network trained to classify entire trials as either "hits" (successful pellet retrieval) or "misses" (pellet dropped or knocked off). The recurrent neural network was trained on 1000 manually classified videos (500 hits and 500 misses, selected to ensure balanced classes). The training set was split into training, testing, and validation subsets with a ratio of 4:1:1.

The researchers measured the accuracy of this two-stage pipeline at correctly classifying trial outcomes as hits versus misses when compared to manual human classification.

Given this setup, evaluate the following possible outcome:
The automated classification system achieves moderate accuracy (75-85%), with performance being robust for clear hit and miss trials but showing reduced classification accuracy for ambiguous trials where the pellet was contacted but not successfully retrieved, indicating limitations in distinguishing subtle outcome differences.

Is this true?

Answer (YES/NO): NO